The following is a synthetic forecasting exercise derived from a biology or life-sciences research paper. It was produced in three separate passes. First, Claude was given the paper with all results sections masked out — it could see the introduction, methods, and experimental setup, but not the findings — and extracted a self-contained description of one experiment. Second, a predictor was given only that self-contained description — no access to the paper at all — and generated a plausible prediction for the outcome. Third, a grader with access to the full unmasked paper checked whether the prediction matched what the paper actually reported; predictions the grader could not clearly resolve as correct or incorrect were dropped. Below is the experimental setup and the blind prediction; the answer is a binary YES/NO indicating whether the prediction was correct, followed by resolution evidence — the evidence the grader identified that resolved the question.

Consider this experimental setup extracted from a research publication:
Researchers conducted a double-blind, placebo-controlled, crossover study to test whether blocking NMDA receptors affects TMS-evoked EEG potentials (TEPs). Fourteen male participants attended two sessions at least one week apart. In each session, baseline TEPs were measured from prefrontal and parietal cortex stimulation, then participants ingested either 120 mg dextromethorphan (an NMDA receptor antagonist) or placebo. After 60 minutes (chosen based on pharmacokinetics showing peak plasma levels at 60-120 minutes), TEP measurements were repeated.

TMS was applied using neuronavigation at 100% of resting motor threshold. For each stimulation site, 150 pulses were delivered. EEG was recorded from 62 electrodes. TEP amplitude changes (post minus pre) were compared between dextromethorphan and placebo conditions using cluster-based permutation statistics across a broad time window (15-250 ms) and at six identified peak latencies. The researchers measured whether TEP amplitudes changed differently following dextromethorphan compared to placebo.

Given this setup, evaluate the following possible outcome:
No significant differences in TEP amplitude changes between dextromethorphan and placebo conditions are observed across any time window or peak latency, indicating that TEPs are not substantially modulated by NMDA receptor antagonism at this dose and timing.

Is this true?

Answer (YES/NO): YES